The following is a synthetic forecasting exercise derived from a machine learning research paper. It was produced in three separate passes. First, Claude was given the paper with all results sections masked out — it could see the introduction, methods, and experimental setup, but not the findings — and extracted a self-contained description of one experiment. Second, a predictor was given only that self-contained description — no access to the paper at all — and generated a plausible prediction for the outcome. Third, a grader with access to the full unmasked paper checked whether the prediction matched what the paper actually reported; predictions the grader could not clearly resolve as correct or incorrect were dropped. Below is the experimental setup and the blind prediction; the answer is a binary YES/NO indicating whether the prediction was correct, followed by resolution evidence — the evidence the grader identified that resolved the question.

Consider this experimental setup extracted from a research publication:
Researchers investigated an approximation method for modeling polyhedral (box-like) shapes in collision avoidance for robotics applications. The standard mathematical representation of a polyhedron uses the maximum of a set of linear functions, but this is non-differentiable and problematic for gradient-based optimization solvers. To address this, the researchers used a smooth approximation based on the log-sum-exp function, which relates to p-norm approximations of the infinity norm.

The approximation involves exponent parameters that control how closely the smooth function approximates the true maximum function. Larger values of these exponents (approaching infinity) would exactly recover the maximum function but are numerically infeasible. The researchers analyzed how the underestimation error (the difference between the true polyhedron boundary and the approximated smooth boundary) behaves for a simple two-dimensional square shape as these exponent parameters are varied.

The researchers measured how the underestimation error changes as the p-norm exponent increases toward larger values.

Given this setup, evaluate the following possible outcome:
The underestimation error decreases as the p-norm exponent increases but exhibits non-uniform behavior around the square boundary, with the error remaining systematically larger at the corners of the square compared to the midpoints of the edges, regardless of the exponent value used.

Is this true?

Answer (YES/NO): YES